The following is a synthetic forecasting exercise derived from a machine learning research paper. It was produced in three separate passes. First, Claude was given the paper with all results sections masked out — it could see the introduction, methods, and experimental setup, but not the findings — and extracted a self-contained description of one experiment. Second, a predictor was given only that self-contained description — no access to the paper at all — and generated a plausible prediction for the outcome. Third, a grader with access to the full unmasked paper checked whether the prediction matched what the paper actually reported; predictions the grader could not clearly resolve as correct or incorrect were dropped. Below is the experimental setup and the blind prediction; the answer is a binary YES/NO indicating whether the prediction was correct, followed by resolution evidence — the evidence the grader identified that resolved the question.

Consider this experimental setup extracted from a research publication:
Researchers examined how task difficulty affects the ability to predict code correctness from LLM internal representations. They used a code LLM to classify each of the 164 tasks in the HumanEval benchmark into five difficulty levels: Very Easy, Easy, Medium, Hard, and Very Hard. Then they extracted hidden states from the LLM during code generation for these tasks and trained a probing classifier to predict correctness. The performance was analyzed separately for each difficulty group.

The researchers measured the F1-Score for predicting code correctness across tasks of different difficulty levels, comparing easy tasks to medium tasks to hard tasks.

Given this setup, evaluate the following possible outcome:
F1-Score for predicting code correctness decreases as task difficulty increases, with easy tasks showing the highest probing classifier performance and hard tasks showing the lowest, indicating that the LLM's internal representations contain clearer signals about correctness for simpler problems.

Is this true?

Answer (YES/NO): NO